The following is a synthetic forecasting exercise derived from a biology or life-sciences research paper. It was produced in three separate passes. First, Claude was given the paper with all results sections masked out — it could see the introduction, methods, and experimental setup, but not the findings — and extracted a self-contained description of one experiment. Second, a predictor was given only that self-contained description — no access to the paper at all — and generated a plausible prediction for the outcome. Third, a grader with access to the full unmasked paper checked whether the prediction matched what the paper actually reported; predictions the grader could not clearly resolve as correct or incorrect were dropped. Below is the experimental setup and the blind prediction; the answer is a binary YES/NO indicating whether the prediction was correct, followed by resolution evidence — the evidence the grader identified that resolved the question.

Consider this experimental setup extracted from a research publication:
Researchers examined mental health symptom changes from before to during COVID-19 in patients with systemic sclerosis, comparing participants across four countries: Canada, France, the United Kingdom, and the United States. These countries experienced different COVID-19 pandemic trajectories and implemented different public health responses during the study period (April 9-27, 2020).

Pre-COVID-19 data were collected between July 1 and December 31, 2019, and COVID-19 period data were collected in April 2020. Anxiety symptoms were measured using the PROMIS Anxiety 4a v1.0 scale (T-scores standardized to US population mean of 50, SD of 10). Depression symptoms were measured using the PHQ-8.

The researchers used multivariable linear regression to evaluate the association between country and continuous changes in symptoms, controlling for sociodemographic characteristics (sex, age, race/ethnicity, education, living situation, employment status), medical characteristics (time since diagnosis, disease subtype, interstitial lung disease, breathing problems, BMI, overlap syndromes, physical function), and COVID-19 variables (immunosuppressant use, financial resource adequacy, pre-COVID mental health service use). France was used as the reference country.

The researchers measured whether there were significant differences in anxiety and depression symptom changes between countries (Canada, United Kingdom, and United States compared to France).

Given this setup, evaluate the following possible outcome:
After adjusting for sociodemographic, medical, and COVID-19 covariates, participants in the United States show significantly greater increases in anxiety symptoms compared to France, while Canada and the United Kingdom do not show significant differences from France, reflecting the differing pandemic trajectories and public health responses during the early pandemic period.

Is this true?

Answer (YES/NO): NO